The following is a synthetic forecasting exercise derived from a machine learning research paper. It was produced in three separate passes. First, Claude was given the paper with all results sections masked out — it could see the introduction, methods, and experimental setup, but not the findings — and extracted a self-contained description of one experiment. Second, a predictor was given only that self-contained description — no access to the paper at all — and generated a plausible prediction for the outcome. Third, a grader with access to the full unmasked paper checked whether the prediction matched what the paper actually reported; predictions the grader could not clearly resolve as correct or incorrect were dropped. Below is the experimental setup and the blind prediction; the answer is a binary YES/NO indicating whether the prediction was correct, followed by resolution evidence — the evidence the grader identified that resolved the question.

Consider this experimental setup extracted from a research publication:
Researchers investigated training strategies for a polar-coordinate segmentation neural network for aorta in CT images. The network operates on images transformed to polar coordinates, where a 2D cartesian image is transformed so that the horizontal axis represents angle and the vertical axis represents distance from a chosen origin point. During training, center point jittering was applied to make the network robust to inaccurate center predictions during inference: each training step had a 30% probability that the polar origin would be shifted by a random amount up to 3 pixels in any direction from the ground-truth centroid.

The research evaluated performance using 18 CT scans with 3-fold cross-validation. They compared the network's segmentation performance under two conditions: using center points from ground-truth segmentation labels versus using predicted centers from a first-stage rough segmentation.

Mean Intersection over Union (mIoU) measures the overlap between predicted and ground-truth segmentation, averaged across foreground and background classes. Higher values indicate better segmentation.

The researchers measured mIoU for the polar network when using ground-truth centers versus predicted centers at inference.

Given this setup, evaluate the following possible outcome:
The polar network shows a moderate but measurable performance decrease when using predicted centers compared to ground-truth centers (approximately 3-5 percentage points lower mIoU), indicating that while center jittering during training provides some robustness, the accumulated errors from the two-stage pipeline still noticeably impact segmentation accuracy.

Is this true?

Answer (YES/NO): NO